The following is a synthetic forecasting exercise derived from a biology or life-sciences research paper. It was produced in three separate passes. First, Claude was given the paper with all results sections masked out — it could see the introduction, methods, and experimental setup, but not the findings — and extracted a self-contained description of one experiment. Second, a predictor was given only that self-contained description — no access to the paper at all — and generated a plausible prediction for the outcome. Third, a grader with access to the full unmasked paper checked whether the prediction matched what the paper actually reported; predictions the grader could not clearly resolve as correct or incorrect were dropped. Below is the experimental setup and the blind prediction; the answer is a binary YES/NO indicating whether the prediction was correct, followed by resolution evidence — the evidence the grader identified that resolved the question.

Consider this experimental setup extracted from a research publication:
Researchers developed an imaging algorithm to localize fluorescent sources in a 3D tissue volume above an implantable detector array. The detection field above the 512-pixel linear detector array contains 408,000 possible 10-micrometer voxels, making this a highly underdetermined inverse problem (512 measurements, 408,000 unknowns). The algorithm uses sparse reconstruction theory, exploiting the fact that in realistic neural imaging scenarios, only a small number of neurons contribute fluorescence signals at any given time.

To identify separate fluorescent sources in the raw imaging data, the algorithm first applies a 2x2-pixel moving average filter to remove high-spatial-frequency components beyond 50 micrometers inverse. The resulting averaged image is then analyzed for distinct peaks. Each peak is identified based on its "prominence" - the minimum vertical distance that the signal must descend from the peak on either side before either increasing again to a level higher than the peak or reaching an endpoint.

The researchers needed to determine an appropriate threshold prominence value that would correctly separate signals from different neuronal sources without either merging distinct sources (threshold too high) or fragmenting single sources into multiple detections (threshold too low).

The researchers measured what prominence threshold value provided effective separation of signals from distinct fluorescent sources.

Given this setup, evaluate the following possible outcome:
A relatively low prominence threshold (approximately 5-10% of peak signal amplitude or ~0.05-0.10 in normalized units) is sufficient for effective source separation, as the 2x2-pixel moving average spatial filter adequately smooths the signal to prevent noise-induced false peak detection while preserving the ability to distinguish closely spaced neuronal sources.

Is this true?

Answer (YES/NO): YES